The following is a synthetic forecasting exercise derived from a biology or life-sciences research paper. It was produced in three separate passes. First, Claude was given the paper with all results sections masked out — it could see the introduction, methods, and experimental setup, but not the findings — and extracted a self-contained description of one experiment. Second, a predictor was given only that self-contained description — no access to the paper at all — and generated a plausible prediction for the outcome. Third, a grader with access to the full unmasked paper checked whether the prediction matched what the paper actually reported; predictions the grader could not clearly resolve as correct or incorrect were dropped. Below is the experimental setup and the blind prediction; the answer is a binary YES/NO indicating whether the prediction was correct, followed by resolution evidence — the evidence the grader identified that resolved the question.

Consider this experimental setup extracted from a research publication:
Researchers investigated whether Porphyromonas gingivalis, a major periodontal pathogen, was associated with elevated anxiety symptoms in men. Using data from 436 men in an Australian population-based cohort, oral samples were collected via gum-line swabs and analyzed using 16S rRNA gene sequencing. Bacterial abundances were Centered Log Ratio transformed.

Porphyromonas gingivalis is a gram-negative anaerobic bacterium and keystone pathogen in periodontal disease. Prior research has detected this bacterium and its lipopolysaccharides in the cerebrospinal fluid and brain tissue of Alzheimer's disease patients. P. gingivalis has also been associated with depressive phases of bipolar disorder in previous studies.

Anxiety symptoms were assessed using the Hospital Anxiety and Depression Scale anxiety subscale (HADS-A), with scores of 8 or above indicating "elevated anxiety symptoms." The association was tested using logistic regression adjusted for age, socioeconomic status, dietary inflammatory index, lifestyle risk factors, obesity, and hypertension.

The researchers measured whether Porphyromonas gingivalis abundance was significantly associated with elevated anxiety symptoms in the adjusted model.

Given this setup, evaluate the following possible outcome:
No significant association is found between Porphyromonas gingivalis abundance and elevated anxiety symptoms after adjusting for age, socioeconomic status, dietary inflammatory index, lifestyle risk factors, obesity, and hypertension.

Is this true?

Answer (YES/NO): YES